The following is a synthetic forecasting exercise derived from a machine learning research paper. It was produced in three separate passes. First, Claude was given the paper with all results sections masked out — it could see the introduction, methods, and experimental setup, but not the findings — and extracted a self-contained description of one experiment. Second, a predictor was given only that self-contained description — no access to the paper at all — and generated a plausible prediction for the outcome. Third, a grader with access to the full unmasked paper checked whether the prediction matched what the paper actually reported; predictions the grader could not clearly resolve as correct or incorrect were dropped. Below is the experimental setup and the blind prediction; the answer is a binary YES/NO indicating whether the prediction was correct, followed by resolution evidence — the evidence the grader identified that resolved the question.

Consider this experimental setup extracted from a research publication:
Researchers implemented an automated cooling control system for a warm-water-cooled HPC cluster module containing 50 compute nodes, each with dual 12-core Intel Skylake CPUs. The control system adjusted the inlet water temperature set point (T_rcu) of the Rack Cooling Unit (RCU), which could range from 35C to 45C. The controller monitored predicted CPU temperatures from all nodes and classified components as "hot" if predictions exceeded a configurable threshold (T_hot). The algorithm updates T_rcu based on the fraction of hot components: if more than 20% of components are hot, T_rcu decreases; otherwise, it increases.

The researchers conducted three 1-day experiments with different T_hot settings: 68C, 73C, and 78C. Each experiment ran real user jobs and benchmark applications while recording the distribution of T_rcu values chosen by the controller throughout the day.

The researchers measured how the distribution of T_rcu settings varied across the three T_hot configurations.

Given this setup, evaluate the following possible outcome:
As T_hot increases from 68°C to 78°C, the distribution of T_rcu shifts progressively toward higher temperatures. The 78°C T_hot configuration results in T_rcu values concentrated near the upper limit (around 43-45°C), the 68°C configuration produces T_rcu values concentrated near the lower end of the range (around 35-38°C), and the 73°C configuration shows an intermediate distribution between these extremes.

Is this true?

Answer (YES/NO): NO